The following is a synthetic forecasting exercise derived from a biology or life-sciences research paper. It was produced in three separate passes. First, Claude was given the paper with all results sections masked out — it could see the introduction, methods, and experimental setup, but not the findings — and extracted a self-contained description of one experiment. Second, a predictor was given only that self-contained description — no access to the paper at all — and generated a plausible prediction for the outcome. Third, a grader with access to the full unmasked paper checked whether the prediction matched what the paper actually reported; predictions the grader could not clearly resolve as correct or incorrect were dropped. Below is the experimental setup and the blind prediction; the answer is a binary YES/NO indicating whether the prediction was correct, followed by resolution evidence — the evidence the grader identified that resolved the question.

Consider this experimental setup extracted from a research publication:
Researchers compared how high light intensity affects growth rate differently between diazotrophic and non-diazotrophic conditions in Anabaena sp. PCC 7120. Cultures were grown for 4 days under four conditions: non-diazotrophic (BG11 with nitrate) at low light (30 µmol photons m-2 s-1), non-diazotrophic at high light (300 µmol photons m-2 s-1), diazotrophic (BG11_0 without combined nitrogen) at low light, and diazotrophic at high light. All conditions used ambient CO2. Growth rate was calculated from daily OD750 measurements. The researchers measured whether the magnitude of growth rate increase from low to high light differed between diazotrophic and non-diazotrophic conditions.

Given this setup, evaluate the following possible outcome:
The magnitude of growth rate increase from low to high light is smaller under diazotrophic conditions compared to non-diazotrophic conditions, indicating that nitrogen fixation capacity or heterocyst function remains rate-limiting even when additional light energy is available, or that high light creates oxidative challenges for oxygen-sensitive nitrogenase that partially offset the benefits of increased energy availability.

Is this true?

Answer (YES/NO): NO